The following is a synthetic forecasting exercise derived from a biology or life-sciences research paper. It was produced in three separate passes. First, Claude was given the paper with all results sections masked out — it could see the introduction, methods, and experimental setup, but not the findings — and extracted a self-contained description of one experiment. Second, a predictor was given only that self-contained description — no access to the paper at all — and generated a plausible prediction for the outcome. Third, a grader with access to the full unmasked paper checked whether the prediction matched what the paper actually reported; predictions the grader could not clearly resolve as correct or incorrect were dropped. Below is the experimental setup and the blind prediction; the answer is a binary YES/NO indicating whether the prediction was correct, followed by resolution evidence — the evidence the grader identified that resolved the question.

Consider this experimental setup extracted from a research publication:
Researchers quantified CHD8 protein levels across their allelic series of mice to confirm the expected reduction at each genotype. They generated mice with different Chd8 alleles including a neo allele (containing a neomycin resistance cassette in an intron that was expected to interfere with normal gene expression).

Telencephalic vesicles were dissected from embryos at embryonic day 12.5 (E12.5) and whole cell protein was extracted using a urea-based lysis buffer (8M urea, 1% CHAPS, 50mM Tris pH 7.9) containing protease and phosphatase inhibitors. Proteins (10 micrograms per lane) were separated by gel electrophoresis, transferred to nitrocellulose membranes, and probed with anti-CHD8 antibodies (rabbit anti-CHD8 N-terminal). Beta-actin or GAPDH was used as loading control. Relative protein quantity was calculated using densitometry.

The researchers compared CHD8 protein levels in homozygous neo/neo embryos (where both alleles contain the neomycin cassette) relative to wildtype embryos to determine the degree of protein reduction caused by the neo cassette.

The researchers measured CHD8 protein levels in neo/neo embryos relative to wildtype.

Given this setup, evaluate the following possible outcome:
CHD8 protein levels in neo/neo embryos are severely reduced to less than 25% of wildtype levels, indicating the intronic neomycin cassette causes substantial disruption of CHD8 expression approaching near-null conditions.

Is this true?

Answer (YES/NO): NO